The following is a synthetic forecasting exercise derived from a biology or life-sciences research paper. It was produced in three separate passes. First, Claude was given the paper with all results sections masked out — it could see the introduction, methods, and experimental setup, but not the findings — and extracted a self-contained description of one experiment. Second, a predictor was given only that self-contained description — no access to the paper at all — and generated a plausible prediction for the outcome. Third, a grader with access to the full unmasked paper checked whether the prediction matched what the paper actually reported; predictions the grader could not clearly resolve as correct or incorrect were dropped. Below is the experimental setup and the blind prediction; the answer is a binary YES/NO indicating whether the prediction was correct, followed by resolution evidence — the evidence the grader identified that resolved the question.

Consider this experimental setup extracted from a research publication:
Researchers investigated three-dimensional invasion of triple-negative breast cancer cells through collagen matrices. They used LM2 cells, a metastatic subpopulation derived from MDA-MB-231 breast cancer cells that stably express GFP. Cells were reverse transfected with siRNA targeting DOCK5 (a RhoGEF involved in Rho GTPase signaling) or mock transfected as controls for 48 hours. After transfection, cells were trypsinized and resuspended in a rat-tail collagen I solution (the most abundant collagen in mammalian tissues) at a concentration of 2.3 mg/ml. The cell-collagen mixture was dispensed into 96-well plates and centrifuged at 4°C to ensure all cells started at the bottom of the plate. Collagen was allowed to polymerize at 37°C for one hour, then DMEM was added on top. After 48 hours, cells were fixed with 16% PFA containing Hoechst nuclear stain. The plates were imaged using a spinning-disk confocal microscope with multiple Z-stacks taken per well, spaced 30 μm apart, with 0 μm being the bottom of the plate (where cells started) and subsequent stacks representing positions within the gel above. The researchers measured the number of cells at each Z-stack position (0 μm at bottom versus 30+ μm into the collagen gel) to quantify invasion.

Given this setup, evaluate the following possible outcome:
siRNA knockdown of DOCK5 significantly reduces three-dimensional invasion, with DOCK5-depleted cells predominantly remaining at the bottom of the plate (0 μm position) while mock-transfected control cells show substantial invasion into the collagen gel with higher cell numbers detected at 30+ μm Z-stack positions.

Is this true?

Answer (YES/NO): YES